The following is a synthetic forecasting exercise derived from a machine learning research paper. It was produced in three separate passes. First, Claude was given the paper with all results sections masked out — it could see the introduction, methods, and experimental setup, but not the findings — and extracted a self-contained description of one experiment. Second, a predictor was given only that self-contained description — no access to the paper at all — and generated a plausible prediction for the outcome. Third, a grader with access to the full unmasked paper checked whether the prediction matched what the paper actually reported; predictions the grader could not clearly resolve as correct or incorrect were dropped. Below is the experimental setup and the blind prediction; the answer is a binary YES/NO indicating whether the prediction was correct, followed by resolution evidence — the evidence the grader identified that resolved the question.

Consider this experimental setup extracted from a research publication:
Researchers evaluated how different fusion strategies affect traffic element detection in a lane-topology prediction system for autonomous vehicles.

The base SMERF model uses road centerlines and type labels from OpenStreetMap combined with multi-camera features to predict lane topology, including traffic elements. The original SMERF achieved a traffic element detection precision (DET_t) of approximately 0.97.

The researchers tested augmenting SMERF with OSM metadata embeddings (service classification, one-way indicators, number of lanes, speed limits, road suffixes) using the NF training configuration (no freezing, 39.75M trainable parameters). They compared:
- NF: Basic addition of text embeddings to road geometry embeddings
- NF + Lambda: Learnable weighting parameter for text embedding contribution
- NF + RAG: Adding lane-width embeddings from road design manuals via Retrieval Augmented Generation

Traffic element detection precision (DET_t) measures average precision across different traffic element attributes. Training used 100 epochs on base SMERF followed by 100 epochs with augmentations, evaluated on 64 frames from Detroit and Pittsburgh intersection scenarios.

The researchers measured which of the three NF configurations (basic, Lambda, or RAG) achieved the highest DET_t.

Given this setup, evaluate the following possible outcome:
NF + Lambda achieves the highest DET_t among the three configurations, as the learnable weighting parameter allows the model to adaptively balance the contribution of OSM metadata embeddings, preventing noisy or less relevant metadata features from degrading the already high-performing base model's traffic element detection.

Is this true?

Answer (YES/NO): YES